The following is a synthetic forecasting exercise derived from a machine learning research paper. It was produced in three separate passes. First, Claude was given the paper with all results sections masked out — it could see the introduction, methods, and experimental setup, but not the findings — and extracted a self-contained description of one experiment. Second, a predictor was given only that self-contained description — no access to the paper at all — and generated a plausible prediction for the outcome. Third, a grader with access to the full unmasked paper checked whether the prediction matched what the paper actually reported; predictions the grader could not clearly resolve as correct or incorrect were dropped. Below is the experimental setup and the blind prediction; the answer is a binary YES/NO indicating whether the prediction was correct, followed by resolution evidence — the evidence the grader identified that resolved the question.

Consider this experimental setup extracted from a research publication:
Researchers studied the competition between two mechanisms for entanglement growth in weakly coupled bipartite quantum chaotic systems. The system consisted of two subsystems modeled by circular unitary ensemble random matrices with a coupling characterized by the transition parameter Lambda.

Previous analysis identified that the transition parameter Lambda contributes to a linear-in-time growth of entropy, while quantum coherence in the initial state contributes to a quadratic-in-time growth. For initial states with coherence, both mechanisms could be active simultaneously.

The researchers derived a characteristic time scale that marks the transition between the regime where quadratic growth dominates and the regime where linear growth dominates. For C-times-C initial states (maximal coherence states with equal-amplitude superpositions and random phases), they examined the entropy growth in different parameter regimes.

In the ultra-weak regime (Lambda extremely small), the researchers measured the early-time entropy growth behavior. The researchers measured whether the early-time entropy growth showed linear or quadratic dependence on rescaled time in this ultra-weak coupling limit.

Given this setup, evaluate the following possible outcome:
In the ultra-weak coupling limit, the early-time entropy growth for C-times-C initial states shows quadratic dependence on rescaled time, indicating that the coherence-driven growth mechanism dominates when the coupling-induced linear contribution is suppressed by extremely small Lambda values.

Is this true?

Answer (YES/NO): YES